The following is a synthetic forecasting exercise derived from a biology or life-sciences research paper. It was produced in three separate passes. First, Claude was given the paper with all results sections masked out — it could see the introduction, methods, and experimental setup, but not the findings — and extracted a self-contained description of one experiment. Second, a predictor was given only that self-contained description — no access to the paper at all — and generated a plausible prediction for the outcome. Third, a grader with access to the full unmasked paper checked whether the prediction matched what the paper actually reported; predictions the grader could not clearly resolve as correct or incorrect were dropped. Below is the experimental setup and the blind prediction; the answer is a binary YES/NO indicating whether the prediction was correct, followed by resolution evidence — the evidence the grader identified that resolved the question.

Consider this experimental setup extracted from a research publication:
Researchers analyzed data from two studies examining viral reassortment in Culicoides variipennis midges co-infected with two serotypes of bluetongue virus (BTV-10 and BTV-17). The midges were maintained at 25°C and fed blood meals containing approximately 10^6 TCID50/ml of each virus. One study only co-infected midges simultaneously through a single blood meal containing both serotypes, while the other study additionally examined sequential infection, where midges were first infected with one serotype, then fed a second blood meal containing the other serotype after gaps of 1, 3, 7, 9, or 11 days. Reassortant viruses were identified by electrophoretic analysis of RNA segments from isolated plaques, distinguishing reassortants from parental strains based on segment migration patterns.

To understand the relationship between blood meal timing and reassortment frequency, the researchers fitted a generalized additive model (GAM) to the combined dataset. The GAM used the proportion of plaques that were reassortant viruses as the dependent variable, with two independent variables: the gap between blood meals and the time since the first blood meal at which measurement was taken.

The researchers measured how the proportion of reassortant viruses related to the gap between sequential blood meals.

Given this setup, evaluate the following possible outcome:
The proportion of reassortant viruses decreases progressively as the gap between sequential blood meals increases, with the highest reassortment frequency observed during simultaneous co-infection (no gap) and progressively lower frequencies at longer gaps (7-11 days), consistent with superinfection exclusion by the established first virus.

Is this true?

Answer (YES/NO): NO